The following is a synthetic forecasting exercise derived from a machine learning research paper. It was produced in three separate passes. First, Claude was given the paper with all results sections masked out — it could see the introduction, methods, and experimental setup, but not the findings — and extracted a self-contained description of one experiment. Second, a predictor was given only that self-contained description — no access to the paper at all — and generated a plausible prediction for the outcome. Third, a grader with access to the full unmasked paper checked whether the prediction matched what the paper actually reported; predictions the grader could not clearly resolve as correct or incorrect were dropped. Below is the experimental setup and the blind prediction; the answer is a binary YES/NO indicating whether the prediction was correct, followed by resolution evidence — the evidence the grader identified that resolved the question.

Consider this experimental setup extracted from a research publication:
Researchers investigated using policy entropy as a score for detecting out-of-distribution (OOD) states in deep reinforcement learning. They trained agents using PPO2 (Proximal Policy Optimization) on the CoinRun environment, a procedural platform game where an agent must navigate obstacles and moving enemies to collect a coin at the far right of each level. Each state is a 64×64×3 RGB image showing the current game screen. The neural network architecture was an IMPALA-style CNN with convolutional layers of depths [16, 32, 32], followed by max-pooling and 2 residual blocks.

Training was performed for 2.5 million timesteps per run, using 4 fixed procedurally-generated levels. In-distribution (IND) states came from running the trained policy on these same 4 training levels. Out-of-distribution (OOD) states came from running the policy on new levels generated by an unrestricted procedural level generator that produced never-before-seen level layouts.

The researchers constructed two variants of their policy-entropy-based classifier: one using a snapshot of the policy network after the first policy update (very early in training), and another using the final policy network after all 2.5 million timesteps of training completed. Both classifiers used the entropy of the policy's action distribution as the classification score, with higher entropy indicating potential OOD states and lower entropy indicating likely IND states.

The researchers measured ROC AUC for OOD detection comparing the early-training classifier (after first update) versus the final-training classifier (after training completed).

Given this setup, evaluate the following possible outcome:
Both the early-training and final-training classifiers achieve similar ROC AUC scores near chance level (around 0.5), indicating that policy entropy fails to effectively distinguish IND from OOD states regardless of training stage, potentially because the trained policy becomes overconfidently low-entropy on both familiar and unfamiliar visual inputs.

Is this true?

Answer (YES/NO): NO